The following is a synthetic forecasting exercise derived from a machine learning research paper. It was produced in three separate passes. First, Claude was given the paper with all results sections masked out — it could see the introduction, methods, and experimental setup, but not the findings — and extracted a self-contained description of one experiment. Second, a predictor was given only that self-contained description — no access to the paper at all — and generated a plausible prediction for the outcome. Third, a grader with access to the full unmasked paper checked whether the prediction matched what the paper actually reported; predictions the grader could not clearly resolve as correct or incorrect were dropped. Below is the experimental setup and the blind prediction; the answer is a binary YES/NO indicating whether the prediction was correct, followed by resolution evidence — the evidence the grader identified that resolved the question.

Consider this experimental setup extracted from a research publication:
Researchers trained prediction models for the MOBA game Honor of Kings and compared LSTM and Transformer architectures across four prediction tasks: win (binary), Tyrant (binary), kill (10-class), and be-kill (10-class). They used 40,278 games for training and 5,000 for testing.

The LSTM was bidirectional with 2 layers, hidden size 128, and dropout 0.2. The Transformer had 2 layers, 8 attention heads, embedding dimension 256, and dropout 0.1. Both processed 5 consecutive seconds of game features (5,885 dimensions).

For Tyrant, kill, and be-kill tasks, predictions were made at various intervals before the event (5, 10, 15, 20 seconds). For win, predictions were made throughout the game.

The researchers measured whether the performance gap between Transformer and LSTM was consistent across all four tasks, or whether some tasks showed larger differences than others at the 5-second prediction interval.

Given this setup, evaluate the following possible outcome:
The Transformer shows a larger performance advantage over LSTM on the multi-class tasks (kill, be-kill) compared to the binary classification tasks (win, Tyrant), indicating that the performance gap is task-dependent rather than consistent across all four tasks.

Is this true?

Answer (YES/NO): YES